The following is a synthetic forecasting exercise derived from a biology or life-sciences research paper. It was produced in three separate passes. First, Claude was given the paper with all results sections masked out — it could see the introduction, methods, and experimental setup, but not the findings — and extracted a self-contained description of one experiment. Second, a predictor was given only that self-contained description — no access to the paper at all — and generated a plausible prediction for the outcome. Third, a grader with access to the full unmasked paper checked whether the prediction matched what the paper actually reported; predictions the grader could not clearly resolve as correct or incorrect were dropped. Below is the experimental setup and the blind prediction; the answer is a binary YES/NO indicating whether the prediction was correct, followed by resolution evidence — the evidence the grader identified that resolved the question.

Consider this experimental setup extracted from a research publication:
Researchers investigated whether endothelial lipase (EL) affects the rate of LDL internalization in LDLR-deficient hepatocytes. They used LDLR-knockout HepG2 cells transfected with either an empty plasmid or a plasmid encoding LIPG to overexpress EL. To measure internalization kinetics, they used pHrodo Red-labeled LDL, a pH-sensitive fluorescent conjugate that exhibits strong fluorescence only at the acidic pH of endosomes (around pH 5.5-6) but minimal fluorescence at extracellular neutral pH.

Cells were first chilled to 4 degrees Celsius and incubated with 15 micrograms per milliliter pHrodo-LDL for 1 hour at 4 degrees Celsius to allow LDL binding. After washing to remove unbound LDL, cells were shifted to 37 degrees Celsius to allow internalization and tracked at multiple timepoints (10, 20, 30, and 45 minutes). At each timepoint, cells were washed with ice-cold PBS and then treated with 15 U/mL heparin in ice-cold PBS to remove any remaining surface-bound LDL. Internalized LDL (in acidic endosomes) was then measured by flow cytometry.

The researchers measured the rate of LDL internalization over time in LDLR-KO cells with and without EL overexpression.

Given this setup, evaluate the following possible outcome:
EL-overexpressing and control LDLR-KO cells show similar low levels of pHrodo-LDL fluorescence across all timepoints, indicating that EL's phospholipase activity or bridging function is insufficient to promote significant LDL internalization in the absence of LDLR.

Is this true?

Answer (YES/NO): NO